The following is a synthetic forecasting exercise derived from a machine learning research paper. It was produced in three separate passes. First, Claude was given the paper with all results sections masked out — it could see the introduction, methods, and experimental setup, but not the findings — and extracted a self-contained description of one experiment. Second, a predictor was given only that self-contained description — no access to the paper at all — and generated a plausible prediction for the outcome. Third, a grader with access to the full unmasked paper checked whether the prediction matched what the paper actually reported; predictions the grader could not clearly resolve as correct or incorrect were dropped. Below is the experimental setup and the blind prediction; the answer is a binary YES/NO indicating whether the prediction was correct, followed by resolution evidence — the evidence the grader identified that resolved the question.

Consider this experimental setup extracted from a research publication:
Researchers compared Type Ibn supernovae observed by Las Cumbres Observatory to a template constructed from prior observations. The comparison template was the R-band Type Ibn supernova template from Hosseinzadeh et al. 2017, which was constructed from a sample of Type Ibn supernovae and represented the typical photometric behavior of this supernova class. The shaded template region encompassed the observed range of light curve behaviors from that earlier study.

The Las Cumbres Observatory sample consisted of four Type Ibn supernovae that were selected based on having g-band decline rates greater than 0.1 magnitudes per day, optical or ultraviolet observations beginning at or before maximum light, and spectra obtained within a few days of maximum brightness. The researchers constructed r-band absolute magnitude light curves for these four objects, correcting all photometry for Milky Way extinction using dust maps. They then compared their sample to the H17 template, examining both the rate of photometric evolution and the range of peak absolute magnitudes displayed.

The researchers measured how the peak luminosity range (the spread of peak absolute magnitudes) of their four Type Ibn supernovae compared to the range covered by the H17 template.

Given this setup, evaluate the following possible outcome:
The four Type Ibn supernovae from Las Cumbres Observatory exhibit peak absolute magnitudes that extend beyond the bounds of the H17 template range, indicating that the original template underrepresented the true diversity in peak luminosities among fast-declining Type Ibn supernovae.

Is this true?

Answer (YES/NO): YES